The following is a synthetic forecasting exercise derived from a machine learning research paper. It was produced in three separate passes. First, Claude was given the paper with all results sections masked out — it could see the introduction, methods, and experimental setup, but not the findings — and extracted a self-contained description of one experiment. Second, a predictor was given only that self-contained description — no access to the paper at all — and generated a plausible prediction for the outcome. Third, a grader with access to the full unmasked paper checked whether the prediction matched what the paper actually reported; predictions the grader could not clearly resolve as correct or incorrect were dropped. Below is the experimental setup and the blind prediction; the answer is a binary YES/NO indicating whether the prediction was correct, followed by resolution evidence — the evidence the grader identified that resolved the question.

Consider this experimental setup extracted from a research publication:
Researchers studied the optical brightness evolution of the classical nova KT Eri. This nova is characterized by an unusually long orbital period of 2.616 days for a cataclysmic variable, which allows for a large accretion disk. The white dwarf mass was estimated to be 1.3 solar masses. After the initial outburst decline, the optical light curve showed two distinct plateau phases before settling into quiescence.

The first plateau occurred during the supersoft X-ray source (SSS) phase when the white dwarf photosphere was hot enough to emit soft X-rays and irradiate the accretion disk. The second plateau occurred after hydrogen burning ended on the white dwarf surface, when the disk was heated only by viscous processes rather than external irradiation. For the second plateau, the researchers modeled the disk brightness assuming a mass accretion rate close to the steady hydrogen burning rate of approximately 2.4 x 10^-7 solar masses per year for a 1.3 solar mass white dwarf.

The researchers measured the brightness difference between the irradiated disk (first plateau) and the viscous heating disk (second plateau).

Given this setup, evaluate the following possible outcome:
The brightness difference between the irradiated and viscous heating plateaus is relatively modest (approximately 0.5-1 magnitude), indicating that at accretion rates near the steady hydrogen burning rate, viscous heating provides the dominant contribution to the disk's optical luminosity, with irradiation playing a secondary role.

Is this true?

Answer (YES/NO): NO